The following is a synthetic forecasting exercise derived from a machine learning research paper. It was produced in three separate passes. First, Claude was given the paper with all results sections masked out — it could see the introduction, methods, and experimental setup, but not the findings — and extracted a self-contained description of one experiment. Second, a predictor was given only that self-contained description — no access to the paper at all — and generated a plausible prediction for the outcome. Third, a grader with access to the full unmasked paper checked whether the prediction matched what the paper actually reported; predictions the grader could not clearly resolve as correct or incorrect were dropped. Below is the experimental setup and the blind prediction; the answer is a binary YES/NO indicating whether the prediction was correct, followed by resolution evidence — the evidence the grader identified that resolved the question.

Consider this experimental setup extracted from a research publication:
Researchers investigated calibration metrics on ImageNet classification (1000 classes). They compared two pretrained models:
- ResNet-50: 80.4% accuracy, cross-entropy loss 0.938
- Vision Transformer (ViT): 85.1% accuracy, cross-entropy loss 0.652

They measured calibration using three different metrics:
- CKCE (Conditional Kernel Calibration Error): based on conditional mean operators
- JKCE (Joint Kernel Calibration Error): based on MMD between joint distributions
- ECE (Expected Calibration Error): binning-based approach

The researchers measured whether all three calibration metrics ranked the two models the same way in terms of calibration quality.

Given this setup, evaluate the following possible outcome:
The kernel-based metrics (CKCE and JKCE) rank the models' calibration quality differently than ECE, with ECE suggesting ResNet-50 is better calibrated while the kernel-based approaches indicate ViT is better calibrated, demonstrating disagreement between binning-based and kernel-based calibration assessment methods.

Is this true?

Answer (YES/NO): NO